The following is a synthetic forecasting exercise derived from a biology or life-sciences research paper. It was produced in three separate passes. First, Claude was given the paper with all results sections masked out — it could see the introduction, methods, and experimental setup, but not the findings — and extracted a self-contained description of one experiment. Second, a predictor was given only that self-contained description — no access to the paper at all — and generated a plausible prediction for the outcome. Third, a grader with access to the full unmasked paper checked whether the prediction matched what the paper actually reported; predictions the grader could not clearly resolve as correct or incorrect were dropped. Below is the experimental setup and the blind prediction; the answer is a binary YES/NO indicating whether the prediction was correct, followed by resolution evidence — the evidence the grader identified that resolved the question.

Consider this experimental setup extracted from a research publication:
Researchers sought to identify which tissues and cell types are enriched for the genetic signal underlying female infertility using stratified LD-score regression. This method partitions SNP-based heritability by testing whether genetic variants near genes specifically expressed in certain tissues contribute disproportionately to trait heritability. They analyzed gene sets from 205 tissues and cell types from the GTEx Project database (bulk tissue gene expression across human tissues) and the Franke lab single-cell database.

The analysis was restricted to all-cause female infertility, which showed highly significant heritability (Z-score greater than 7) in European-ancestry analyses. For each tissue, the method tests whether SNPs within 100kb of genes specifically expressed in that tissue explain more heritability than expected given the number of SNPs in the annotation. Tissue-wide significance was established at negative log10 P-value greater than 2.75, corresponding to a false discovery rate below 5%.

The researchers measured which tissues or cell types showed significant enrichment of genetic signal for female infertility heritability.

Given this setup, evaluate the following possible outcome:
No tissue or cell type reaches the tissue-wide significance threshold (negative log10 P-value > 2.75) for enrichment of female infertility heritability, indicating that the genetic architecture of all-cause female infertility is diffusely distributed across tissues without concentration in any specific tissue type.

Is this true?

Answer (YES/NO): YES